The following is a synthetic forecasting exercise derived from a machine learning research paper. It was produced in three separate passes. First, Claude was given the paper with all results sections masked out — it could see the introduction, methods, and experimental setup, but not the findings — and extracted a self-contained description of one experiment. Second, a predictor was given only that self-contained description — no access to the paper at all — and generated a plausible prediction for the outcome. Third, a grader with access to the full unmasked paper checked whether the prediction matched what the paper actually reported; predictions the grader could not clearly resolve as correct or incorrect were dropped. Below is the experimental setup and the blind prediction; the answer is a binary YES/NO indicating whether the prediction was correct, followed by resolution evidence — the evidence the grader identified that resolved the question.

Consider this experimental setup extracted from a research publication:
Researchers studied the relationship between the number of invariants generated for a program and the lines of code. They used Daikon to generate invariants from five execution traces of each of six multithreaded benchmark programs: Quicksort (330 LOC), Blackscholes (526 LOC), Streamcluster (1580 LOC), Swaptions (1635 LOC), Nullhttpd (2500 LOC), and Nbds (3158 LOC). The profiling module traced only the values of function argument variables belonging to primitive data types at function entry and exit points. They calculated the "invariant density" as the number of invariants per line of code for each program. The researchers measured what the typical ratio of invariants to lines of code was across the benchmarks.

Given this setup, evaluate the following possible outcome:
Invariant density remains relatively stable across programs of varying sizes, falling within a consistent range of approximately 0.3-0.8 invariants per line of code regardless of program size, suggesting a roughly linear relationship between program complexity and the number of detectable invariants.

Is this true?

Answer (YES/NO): NO